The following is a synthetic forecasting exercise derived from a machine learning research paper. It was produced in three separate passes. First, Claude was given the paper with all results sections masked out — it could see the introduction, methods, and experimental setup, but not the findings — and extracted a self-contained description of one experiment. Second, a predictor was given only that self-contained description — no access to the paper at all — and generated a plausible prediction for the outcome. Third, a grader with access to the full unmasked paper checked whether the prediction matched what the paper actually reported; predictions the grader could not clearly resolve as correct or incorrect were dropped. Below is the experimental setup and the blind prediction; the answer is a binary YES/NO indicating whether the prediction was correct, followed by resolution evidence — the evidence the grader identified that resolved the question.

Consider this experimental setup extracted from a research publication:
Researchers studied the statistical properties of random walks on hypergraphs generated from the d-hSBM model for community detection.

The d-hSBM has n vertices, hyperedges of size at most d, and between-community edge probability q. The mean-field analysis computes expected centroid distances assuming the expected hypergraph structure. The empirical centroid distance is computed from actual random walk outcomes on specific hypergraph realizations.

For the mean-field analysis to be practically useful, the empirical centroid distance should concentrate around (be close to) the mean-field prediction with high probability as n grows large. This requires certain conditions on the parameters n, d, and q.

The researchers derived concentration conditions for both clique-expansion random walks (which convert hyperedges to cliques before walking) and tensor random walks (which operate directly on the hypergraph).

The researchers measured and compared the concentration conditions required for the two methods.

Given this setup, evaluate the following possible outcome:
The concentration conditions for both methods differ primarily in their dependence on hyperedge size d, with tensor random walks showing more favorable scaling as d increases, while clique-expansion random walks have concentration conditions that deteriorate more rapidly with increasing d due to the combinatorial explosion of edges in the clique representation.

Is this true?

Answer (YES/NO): NO